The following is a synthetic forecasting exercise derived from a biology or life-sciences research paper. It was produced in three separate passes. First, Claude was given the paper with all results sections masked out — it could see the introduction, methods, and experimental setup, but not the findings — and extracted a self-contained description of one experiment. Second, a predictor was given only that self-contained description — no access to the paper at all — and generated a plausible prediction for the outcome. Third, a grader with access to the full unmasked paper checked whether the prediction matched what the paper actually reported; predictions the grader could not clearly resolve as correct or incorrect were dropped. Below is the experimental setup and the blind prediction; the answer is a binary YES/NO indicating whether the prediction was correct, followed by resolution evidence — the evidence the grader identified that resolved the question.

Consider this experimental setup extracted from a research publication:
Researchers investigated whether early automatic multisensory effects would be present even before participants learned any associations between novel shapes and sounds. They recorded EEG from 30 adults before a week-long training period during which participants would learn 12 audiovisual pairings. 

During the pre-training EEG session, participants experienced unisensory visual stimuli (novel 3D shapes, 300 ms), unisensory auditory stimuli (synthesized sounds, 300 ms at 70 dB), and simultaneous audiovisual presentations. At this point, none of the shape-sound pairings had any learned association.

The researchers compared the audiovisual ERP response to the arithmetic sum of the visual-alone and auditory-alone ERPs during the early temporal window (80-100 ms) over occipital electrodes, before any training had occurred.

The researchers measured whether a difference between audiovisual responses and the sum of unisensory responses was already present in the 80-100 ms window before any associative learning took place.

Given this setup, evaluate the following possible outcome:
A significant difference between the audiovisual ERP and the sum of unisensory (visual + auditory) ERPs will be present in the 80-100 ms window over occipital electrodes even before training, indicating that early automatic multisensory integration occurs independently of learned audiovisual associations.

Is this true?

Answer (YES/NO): YES